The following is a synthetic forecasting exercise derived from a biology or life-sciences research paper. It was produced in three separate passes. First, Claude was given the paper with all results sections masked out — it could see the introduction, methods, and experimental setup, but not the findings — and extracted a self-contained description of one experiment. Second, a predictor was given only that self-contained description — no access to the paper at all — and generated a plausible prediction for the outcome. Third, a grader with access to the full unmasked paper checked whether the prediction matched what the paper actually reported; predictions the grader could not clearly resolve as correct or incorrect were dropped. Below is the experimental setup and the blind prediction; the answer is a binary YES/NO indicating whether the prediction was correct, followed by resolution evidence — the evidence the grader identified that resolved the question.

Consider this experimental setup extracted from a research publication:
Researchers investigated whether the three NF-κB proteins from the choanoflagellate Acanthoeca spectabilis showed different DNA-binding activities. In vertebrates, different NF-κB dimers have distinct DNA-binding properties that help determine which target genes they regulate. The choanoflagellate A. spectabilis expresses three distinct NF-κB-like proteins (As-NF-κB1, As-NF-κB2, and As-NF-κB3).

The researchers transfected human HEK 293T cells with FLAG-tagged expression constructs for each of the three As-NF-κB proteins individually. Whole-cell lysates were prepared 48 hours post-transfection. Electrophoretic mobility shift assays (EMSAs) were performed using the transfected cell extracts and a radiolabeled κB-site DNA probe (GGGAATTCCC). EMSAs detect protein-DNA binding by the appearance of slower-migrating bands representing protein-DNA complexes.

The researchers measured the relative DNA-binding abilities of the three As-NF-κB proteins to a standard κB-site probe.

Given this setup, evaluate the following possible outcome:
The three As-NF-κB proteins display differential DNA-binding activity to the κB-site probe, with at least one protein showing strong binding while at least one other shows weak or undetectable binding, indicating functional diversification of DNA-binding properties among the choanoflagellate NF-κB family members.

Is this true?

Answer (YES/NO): YES